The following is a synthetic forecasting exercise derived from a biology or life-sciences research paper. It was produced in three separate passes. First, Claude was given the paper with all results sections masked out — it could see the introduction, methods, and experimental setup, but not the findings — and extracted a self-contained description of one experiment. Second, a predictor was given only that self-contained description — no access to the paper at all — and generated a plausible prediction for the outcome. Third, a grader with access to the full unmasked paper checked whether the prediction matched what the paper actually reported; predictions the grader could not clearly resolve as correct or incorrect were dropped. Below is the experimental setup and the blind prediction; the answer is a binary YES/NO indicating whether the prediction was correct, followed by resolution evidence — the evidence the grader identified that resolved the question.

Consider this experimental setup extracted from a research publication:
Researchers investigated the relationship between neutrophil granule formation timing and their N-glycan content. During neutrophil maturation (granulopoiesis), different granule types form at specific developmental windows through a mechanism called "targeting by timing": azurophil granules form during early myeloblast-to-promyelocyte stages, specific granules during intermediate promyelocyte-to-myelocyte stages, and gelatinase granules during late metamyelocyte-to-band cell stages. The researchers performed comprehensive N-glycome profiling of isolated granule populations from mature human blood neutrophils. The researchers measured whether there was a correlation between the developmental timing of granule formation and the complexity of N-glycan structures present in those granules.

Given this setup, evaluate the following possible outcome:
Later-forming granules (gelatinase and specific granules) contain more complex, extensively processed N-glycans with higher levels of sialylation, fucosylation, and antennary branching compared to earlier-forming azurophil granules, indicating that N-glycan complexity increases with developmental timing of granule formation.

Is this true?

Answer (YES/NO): NO